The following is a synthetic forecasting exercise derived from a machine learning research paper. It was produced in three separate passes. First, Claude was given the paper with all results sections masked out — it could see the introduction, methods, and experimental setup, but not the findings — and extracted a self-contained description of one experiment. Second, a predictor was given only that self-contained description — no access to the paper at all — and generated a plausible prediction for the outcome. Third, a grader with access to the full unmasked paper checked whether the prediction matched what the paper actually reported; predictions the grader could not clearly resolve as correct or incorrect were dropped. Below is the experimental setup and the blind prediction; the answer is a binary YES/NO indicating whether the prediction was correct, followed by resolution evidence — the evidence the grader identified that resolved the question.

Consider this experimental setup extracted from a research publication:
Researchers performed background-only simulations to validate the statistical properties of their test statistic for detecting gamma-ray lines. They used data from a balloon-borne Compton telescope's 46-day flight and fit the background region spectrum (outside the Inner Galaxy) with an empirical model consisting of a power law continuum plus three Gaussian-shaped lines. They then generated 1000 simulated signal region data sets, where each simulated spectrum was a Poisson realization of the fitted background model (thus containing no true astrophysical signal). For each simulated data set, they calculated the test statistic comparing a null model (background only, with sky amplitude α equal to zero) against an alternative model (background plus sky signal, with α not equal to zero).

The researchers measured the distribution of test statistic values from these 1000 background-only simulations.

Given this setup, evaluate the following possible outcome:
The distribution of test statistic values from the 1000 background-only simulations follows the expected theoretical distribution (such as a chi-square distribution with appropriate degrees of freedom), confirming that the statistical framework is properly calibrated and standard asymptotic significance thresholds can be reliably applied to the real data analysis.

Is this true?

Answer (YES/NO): YES